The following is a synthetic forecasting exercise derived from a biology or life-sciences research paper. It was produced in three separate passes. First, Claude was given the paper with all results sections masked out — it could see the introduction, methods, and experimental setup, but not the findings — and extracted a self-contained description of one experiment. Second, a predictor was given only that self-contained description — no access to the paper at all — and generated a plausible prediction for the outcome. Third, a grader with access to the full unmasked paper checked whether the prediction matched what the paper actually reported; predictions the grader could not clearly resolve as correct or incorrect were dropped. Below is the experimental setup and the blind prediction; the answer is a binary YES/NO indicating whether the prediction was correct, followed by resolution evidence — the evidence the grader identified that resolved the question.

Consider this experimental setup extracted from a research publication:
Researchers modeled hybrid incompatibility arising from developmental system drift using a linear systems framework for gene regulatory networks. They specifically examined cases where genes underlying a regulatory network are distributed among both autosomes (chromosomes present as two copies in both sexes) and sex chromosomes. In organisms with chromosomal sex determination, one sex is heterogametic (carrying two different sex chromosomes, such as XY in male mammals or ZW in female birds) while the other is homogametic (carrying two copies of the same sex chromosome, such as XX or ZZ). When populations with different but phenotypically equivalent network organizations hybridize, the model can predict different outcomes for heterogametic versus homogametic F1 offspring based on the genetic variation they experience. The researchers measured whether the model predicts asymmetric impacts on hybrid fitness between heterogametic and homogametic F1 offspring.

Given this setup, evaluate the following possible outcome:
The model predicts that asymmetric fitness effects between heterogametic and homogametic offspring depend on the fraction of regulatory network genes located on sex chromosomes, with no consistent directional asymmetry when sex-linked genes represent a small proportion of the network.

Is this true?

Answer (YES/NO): NO